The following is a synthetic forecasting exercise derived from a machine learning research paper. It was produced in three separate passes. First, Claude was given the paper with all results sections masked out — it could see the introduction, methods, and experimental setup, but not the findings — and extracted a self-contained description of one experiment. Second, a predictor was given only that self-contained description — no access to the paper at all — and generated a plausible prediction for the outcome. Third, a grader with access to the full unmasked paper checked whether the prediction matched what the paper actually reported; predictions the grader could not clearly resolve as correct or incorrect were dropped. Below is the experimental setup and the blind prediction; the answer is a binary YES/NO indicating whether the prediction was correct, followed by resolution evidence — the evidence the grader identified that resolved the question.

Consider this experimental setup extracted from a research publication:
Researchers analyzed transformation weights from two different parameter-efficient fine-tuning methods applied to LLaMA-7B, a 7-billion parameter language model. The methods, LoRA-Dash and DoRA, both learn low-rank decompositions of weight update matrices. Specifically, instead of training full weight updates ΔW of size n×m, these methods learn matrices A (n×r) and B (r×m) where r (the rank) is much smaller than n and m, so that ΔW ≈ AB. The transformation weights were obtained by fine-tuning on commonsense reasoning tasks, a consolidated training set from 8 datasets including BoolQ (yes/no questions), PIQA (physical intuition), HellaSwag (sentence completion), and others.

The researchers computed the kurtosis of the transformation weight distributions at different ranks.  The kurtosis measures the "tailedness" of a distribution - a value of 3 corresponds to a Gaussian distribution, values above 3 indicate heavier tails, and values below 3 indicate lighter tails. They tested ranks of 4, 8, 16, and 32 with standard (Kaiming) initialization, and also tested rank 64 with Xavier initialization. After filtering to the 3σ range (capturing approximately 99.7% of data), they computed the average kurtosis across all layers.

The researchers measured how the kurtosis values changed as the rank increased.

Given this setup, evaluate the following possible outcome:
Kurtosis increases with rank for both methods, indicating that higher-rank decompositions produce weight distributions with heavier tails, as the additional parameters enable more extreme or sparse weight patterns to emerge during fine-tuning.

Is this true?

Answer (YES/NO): NO